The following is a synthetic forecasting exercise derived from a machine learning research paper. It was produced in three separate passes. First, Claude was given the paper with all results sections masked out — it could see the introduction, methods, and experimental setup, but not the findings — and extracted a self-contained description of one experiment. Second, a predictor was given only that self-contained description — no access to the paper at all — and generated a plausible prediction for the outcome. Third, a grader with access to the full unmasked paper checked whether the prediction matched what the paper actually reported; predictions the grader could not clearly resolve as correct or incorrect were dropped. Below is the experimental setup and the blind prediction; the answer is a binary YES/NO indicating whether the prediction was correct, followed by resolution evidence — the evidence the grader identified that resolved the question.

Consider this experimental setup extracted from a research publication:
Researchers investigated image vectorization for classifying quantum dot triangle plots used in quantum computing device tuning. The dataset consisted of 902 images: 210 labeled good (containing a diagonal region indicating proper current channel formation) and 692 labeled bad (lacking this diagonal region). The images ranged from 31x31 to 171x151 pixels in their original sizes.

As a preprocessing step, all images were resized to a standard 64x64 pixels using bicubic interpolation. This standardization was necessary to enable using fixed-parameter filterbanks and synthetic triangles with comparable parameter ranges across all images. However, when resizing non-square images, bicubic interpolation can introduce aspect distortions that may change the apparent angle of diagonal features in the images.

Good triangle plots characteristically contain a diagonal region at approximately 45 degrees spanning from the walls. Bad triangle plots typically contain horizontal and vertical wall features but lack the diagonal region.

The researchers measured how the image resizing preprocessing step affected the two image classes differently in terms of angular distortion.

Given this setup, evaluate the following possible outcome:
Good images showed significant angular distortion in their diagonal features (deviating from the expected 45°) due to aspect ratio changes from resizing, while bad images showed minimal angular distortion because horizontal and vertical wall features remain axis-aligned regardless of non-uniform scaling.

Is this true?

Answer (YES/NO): NO